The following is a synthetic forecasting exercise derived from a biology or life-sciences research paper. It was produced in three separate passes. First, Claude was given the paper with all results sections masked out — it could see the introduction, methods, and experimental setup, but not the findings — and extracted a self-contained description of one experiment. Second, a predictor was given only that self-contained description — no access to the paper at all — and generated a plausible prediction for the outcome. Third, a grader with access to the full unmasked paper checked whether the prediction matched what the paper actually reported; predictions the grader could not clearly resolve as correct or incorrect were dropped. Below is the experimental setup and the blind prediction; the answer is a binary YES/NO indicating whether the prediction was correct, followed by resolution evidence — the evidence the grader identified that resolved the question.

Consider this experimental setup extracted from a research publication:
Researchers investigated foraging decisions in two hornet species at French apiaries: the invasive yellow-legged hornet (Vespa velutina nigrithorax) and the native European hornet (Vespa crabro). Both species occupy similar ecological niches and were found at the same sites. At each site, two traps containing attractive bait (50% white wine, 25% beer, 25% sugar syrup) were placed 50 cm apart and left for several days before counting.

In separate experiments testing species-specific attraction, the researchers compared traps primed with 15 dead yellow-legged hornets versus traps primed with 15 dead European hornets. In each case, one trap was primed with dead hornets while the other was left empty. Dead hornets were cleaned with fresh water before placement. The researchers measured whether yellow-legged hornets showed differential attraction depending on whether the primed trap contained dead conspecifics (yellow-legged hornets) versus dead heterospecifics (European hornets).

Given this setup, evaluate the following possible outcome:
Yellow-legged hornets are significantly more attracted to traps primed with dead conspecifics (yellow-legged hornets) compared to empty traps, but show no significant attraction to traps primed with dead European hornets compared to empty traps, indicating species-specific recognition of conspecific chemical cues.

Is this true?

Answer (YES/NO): NO